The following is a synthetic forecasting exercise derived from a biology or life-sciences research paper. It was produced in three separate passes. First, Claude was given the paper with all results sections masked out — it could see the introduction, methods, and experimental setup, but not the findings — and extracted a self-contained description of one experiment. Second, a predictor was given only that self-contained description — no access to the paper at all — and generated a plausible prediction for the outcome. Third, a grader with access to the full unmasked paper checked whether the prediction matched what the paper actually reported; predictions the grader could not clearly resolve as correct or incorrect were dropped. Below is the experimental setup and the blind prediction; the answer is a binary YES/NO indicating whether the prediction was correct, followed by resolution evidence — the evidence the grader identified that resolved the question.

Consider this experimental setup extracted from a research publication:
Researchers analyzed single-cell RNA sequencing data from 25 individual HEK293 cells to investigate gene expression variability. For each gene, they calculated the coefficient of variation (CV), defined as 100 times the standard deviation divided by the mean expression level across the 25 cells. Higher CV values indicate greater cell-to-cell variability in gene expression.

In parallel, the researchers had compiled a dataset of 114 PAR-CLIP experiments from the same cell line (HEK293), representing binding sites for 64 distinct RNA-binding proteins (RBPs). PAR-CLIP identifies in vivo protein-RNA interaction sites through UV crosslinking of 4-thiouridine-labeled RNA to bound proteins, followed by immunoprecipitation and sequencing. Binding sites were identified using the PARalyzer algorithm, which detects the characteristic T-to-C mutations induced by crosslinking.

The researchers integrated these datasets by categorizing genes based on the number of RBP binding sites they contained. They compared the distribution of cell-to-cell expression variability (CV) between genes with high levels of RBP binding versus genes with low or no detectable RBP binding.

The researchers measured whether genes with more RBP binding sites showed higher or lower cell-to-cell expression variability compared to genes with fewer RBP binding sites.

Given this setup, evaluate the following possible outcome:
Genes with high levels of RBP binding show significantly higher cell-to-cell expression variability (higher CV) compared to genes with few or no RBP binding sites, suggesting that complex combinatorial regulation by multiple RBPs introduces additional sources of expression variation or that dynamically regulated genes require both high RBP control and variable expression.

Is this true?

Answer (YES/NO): NO